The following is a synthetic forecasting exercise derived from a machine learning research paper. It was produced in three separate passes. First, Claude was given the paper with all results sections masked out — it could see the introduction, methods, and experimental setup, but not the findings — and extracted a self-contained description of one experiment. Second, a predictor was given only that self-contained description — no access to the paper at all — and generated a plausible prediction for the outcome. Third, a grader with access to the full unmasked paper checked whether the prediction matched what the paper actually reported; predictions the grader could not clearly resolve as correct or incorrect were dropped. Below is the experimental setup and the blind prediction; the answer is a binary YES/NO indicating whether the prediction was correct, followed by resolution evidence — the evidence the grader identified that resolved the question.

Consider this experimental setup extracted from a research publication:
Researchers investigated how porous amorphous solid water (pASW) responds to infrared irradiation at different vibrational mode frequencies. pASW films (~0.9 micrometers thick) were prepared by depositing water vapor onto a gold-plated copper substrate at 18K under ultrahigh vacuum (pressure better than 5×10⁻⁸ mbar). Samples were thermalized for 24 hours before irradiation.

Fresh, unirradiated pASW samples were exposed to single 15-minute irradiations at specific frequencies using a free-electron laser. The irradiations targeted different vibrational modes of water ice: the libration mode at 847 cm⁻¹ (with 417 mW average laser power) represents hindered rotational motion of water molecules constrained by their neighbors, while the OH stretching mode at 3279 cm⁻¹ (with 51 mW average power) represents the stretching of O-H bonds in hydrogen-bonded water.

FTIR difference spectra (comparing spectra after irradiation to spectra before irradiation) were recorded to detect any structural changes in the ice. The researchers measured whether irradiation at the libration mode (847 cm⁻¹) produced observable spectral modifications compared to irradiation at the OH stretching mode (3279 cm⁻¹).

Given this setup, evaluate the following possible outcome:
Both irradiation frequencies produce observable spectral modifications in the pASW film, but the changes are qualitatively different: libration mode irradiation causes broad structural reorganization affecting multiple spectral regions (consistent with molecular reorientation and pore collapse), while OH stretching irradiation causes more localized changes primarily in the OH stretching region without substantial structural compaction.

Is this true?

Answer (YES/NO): NO